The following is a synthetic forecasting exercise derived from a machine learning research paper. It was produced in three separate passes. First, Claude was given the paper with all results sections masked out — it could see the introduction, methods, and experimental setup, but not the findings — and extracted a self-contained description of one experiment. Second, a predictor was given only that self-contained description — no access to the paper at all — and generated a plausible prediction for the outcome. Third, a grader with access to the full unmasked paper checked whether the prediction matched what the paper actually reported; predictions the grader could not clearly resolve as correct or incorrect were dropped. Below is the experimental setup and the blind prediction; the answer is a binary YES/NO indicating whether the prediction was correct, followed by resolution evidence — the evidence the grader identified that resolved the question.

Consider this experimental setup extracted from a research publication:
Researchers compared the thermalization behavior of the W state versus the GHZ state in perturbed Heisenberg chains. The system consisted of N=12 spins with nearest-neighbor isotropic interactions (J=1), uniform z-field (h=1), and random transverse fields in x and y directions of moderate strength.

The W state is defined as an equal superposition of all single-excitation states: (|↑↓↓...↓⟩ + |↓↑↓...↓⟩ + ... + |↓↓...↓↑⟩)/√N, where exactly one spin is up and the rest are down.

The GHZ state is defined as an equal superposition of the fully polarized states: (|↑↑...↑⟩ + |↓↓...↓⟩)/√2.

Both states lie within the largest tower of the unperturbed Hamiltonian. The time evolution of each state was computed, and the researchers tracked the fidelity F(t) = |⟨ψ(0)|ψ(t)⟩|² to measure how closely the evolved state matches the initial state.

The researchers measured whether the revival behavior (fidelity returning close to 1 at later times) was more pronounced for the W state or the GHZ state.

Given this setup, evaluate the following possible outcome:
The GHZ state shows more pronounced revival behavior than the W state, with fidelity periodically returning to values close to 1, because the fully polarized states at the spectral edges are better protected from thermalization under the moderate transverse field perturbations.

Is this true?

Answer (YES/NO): NO